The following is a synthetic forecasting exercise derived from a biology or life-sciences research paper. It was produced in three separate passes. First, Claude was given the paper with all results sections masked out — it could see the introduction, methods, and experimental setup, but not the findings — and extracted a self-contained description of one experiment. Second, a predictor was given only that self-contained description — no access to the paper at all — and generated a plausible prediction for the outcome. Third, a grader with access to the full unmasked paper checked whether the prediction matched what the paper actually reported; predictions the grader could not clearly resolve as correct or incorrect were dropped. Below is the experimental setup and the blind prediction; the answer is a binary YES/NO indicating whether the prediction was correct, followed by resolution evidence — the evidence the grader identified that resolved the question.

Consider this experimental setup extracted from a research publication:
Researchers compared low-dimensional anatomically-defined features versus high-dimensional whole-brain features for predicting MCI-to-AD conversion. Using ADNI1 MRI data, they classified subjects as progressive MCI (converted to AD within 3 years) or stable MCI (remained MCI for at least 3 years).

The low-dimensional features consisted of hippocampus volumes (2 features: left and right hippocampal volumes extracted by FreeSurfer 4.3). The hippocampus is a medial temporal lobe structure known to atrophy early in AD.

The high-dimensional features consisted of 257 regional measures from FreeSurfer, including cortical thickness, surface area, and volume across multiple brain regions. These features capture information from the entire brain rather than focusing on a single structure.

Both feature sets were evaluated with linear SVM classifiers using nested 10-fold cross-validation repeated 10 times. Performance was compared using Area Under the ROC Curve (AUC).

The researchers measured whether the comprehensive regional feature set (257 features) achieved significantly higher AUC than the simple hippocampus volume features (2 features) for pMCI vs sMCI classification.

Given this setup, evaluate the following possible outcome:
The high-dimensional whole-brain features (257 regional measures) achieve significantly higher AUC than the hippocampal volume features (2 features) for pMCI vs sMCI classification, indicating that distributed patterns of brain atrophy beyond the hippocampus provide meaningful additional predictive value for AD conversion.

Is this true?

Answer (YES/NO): NO